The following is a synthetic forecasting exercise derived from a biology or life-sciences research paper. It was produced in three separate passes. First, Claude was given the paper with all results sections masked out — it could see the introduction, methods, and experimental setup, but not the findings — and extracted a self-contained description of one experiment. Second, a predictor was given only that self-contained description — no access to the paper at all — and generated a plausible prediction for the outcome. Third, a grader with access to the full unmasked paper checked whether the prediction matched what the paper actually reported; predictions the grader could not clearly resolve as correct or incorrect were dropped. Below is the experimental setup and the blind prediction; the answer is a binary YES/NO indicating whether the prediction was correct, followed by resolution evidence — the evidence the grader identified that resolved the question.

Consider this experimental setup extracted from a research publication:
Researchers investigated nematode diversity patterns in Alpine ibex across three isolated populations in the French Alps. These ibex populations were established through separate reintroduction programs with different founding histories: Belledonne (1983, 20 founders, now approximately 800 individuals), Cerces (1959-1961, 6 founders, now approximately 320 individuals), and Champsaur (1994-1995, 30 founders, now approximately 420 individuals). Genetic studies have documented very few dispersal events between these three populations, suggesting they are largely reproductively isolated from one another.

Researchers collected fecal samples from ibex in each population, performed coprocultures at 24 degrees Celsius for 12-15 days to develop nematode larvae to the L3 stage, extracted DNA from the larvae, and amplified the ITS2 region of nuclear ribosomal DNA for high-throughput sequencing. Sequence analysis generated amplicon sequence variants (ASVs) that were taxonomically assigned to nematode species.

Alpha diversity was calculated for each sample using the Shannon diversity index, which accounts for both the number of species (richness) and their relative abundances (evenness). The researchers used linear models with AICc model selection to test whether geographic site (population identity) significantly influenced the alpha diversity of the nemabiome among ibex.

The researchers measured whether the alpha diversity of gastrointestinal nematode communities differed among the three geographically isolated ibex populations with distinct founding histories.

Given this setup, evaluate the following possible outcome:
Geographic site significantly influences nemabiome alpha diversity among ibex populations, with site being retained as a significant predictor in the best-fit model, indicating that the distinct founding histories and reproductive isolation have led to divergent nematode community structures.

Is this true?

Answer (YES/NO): NO